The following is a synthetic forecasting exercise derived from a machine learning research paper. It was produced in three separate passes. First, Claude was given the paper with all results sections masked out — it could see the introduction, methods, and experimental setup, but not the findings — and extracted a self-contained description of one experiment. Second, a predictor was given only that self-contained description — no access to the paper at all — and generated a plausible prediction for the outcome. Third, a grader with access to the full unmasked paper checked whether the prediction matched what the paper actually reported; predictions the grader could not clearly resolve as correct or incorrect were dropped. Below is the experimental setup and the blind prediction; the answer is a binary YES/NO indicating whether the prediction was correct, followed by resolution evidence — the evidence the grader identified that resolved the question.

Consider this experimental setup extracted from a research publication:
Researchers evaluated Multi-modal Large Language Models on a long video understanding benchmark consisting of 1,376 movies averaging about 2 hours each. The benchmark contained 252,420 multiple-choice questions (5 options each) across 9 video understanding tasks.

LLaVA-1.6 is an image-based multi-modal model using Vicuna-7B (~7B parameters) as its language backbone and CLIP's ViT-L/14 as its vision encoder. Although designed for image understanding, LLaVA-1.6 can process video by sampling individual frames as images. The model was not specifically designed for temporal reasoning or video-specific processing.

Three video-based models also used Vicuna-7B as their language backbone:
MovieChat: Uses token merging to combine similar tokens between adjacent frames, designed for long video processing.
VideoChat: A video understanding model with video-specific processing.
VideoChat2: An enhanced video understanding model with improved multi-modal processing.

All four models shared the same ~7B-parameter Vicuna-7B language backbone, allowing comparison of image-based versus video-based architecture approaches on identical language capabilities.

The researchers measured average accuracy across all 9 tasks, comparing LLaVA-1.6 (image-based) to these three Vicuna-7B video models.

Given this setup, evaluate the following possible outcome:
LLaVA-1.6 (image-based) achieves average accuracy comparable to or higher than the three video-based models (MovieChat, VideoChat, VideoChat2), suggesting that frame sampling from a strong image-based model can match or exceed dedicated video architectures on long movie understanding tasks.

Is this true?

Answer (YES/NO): YES